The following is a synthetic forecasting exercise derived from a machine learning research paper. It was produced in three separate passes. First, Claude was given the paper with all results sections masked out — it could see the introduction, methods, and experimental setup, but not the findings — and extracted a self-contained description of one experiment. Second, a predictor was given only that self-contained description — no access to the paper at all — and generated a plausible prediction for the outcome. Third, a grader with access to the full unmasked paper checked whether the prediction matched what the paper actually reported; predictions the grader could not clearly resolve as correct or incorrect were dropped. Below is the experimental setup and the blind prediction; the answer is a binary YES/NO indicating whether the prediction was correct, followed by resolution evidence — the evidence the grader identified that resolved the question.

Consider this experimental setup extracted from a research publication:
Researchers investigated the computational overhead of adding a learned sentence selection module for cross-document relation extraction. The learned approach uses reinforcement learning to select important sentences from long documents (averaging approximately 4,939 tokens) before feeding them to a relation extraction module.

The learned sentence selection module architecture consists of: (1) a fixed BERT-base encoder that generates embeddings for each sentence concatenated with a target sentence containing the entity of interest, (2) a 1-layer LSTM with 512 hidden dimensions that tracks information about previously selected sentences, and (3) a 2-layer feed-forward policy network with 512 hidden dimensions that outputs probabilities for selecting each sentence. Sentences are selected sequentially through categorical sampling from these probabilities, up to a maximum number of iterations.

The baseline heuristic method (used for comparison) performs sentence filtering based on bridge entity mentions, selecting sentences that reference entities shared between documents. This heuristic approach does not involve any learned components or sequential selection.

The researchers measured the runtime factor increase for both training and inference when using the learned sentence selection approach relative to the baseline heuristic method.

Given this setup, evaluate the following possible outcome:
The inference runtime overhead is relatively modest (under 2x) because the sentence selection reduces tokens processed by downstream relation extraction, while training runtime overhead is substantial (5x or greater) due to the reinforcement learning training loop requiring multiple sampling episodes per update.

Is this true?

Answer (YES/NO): NO